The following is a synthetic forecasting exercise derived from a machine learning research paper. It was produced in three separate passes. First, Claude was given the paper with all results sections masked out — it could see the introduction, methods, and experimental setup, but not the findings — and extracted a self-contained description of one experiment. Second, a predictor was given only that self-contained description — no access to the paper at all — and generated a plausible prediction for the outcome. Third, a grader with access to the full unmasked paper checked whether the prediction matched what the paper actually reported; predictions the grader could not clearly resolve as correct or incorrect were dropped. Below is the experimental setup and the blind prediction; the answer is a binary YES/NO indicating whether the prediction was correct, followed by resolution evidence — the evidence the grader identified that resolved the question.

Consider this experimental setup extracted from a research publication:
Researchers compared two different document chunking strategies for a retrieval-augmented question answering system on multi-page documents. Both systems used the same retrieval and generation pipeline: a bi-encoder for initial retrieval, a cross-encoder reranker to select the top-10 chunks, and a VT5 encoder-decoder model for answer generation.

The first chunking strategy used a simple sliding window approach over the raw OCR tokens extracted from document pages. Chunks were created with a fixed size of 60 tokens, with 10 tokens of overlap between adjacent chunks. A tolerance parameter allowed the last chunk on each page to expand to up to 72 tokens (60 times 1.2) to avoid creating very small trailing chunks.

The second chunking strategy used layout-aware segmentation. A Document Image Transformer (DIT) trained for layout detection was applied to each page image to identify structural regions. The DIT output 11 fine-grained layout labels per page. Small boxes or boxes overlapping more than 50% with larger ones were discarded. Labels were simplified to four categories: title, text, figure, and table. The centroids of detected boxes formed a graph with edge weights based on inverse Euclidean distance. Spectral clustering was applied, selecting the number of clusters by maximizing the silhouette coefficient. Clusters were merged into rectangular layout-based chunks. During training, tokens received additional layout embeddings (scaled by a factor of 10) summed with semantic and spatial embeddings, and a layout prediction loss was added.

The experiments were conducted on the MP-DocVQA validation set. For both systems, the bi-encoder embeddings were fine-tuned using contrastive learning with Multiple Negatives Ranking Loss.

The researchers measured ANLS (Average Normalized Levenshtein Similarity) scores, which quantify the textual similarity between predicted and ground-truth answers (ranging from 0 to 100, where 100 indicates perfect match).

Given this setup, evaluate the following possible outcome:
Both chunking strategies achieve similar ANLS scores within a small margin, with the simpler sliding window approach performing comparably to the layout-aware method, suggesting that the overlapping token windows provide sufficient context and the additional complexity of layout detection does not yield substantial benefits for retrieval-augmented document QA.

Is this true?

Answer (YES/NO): NO